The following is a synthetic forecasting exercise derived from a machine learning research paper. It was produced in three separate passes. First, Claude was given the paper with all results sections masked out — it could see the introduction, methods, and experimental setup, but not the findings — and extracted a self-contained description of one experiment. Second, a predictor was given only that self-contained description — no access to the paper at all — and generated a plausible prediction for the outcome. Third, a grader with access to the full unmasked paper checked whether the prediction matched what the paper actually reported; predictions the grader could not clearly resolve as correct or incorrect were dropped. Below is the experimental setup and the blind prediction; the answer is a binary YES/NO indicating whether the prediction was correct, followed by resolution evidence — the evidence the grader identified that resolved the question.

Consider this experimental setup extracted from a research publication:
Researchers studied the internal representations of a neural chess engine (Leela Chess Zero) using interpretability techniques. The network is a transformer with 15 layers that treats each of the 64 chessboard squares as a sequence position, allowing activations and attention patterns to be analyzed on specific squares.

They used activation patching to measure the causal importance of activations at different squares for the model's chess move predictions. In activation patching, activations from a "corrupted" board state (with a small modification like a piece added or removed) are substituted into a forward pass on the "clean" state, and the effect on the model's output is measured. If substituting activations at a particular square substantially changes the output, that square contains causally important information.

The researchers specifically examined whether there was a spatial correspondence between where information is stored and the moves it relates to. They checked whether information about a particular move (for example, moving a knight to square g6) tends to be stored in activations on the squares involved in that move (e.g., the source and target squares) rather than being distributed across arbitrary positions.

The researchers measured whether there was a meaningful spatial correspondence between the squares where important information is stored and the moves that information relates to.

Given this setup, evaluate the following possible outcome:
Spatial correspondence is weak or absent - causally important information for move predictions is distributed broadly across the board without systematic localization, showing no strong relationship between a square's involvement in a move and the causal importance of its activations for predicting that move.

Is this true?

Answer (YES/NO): NO